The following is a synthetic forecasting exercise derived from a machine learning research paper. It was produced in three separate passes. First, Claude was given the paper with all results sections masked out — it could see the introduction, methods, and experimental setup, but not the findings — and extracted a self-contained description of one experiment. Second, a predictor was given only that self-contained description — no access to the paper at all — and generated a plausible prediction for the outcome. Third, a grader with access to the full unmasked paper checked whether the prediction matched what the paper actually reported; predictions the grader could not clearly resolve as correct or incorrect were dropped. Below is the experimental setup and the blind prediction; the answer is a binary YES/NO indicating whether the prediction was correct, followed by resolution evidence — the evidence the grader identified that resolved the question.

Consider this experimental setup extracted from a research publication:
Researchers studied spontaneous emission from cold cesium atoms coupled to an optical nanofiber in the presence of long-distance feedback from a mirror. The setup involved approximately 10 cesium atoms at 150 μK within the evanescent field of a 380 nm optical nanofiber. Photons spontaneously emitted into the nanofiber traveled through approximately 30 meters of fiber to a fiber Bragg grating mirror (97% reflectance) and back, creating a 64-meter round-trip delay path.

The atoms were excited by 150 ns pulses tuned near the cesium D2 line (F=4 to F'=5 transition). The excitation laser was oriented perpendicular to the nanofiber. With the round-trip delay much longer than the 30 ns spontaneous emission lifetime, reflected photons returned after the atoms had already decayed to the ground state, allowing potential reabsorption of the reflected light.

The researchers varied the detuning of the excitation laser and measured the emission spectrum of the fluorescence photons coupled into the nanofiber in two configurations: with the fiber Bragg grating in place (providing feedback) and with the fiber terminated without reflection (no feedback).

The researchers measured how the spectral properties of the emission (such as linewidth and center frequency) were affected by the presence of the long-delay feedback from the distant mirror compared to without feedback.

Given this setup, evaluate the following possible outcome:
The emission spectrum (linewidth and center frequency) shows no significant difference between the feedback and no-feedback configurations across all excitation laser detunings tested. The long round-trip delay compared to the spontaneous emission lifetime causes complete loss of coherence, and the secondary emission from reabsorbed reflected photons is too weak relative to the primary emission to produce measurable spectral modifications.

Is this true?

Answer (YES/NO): NO